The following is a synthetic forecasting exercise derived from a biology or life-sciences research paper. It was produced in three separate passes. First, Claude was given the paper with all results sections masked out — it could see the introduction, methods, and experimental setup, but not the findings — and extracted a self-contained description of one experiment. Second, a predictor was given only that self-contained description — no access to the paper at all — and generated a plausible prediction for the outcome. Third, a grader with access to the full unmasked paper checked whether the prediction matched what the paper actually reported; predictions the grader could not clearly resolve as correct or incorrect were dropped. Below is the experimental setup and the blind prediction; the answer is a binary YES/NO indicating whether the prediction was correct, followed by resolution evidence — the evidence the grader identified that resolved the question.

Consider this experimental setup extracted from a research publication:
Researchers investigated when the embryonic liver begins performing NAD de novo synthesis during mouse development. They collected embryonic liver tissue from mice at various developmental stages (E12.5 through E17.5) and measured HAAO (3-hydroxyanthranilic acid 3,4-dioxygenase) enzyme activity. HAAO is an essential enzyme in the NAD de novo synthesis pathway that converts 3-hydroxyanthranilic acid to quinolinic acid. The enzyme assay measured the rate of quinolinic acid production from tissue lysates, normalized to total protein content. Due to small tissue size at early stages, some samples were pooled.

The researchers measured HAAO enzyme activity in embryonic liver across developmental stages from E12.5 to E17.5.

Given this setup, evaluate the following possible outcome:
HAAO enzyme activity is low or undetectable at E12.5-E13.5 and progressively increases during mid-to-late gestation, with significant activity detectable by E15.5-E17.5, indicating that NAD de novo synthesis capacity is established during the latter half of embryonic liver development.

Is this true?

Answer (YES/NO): YES